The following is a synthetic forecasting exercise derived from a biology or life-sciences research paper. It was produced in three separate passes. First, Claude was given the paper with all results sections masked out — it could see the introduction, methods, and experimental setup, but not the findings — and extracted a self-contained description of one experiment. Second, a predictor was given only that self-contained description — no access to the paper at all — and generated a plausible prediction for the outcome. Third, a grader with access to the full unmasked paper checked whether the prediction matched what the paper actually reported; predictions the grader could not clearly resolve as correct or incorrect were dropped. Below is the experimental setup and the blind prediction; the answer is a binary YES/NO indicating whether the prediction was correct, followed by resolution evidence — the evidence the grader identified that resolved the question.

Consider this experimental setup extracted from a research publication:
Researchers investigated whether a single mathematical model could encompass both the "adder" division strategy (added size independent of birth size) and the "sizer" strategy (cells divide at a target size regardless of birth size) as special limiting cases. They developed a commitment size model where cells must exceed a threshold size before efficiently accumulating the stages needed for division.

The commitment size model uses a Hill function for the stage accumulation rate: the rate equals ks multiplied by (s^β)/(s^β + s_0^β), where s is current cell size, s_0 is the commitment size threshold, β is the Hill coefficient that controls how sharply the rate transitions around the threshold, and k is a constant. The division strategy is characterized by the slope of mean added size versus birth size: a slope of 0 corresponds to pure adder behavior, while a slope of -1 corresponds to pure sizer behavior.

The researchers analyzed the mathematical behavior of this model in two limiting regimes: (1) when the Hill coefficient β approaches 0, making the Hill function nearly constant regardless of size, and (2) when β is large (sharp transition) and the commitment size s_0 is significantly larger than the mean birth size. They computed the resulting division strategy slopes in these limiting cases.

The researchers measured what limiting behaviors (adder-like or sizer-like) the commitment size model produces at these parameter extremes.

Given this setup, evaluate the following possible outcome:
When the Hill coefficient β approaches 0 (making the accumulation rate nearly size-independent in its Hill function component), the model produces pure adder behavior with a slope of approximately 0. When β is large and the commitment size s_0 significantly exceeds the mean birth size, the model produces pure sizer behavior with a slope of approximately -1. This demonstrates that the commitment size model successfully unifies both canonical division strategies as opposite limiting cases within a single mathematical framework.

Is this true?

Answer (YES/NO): YES